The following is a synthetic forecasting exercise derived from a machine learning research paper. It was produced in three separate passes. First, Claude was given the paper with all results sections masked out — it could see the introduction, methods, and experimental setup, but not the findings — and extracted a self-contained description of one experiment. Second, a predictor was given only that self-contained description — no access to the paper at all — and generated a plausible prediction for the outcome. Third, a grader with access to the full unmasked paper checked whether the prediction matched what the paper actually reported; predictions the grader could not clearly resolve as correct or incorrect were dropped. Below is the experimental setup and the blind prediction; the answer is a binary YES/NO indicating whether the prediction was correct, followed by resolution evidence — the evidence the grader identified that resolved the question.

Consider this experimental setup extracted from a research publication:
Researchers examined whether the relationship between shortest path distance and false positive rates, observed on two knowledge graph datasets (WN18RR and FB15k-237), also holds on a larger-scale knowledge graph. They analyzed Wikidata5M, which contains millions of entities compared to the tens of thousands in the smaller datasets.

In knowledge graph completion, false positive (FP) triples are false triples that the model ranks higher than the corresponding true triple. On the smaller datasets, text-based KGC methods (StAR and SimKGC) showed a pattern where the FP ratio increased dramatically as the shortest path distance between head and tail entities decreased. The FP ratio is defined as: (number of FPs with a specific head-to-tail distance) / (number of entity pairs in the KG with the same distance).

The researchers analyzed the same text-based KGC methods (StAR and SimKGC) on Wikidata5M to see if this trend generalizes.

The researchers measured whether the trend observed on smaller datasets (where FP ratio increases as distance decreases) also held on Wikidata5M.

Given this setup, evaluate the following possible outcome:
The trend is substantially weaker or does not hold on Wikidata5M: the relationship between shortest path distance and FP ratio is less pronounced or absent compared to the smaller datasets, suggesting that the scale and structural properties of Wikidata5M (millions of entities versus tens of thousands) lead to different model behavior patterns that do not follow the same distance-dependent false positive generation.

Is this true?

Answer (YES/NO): NO